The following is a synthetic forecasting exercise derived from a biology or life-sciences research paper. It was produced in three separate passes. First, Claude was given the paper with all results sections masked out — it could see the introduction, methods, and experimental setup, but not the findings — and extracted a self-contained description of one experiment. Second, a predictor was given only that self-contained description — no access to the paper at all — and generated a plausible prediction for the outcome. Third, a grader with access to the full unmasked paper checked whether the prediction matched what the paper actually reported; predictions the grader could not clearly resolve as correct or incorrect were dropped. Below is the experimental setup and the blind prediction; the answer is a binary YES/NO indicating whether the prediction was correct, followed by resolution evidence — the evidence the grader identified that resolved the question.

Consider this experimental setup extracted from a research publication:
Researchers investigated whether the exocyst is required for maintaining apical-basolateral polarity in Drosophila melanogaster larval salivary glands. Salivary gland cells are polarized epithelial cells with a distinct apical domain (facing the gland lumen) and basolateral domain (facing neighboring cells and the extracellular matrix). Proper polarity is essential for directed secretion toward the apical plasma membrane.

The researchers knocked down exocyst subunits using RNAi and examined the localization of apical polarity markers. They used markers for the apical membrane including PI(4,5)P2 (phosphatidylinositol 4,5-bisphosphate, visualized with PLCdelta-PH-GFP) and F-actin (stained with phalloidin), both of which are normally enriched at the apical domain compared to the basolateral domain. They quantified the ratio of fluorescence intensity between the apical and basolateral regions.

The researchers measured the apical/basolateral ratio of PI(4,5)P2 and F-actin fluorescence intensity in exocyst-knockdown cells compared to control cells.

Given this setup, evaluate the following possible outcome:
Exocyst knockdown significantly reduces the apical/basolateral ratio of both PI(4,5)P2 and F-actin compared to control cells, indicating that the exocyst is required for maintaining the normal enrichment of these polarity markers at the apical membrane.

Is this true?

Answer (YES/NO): NO